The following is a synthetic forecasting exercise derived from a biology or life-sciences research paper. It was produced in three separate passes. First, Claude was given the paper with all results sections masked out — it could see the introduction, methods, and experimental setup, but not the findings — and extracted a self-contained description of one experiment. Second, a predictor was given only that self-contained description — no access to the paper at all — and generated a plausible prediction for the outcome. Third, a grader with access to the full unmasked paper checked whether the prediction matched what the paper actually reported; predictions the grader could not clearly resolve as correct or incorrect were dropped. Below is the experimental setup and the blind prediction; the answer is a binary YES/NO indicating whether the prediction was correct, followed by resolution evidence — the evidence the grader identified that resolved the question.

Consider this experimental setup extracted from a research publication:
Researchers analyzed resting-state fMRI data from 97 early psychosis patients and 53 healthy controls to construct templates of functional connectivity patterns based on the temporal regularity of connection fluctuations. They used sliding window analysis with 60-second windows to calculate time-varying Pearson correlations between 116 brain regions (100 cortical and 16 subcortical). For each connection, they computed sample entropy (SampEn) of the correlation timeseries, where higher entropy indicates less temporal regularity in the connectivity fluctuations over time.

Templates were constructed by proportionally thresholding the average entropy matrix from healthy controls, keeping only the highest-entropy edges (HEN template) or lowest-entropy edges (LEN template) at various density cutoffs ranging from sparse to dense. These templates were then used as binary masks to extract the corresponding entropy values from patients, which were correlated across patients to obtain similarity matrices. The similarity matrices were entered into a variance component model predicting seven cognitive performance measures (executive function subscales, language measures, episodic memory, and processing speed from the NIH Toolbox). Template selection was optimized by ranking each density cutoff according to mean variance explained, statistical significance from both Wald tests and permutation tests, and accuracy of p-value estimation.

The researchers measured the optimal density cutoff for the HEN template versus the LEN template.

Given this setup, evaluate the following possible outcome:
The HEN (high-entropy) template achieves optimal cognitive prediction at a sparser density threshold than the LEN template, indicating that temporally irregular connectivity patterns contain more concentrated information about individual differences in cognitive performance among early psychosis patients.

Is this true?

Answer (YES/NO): NO